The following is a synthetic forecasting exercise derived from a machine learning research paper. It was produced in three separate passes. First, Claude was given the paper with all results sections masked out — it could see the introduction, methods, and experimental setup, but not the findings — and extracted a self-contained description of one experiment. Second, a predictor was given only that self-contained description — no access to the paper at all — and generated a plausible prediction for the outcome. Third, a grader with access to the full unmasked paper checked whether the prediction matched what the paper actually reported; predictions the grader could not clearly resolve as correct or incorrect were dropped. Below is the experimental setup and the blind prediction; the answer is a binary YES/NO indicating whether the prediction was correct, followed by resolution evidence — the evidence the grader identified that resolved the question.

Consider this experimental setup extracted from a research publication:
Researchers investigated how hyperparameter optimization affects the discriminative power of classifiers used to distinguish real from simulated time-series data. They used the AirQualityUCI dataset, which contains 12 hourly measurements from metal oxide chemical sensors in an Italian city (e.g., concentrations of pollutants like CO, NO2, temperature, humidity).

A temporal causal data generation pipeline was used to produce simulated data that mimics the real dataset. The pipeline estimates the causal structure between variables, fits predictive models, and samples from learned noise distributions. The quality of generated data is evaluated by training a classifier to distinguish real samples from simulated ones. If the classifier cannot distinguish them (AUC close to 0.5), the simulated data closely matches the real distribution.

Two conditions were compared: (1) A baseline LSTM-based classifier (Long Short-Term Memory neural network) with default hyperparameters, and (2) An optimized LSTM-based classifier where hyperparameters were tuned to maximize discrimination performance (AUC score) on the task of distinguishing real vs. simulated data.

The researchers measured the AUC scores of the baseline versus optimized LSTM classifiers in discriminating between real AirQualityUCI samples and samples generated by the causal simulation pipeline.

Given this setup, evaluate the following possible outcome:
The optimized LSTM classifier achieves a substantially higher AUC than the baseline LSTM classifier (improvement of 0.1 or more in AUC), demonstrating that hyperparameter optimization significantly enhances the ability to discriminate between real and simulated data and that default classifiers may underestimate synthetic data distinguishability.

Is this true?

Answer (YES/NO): YES